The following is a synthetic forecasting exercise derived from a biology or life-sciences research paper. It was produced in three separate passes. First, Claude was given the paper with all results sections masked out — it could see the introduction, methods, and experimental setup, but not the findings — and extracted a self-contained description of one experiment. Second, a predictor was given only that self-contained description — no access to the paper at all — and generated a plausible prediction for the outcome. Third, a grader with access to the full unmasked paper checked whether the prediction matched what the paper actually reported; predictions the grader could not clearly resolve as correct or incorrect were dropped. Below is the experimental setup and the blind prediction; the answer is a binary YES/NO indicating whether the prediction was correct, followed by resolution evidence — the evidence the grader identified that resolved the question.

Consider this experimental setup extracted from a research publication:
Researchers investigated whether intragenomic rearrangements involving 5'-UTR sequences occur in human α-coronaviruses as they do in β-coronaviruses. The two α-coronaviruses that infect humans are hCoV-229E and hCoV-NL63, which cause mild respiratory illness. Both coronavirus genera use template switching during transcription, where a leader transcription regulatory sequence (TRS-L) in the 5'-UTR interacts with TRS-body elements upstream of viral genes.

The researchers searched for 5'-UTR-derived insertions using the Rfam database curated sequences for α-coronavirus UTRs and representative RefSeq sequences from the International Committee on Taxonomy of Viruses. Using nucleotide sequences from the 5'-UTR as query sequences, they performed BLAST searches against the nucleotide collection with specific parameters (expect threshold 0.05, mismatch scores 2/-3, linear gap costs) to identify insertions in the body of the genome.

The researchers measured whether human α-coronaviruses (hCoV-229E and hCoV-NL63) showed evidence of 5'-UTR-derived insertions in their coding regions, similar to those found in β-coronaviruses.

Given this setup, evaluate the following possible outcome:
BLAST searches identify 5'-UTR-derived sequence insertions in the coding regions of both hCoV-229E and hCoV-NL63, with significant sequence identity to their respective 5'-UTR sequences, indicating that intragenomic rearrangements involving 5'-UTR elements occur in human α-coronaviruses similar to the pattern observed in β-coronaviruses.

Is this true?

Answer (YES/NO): NO